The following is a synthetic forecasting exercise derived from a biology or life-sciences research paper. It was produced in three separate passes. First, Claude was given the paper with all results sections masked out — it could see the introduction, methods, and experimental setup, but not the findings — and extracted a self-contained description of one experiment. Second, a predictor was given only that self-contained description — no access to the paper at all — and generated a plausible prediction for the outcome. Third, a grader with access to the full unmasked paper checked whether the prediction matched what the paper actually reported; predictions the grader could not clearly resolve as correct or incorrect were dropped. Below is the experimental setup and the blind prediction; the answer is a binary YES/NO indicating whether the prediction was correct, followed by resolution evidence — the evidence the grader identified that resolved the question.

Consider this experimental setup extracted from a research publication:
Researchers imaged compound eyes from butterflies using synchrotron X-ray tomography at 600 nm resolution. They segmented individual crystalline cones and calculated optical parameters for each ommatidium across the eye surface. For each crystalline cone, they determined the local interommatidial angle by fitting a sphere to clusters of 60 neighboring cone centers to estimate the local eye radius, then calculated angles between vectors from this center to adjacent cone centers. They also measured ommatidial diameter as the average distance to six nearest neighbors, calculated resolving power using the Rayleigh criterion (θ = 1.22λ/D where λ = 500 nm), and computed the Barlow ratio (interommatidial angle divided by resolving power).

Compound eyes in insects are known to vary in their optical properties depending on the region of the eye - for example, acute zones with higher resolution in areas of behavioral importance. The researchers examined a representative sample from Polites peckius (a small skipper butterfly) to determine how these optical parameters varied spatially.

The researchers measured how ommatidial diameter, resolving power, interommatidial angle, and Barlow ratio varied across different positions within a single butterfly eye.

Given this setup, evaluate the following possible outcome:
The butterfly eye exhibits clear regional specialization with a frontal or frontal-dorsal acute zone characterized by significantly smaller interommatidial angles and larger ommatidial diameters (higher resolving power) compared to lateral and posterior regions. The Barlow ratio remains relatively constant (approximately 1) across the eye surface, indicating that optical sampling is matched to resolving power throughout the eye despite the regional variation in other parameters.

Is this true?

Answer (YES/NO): NO